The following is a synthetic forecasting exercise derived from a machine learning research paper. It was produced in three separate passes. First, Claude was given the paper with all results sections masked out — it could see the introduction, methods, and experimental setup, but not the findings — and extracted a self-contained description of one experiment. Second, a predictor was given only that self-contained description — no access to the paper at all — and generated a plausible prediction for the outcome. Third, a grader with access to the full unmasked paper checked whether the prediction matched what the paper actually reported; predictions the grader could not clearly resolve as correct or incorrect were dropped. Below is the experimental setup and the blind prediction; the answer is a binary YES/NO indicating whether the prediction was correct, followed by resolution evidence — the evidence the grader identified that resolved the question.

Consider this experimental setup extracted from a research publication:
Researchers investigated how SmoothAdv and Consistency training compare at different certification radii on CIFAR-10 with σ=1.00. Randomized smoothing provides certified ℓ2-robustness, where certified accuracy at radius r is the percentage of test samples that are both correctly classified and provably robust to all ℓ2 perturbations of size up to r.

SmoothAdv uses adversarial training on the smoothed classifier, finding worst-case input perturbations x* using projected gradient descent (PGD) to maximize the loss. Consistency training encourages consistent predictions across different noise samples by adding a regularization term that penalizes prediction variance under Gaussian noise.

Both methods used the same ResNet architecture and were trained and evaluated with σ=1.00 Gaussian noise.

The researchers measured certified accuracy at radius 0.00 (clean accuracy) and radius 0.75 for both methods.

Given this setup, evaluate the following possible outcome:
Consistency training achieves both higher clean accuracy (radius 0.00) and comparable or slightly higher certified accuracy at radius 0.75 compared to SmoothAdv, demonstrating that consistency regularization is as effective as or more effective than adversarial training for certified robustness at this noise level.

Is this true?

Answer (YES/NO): YES